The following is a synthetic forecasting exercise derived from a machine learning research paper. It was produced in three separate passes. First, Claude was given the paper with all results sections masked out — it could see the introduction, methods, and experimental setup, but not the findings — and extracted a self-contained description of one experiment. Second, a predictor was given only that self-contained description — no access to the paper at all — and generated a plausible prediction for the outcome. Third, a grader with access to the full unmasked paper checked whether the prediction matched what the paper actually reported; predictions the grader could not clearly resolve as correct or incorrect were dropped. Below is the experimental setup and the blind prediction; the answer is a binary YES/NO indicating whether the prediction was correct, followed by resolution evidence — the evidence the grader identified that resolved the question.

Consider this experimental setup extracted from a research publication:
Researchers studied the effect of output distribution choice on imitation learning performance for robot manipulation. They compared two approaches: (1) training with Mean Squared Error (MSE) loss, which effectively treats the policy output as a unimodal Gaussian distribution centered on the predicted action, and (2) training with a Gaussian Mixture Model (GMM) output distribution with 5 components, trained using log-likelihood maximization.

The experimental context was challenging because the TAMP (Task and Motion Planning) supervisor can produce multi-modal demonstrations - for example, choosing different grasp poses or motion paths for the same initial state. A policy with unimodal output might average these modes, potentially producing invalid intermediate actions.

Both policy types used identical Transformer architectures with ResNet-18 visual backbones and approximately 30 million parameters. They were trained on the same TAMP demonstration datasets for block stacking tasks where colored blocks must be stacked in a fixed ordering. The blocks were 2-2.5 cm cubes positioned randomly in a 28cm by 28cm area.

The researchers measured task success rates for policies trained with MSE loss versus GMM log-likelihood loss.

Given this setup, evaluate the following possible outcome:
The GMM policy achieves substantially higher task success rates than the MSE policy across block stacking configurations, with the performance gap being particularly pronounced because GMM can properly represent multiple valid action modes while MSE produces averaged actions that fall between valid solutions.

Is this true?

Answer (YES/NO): YES